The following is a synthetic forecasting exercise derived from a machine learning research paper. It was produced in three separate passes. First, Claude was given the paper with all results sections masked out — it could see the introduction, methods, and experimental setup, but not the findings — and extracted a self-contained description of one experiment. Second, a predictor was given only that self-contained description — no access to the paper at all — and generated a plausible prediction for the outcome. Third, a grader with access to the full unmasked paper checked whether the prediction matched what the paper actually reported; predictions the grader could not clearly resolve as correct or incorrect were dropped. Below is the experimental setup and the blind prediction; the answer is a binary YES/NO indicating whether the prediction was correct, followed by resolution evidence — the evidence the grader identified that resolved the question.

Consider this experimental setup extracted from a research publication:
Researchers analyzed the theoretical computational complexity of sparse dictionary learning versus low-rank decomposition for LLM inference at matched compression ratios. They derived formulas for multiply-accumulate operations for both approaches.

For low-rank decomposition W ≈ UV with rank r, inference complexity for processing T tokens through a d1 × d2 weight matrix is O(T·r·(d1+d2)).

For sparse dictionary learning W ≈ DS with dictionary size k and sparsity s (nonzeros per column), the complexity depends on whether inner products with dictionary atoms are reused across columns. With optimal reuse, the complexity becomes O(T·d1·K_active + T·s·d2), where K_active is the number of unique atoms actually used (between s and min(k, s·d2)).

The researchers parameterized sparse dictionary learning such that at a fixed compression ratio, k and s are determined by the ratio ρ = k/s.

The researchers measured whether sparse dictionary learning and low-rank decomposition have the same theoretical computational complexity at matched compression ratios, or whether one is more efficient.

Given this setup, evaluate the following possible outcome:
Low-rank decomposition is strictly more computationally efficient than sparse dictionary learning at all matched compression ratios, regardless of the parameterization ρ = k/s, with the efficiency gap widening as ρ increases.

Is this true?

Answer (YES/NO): NO